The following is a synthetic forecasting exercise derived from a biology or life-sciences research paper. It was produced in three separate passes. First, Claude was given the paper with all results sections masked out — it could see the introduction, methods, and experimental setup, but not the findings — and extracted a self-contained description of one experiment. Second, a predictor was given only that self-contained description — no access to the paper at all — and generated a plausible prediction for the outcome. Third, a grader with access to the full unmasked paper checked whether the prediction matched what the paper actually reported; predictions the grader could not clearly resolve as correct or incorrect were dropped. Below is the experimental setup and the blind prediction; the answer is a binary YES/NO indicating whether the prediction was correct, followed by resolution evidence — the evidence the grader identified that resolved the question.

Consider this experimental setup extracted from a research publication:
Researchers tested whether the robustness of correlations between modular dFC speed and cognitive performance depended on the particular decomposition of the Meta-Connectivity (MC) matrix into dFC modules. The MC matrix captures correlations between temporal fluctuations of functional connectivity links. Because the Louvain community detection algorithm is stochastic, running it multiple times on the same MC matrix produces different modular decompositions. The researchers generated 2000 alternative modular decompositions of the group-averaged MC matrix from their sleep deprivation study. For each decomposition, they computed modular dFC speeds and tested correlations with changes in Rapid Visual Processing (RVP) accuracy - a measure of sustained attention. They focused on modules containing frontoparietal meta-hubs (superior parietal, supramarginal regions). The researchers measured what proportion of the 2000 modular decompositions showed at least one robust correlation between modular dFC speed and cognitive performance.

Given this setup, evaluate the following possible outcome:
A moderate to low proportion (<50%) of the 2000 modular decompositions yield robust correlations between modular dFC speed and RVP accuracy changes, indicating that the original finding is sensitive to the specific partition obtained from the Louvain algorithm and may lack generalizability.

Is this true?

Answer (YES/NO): NO